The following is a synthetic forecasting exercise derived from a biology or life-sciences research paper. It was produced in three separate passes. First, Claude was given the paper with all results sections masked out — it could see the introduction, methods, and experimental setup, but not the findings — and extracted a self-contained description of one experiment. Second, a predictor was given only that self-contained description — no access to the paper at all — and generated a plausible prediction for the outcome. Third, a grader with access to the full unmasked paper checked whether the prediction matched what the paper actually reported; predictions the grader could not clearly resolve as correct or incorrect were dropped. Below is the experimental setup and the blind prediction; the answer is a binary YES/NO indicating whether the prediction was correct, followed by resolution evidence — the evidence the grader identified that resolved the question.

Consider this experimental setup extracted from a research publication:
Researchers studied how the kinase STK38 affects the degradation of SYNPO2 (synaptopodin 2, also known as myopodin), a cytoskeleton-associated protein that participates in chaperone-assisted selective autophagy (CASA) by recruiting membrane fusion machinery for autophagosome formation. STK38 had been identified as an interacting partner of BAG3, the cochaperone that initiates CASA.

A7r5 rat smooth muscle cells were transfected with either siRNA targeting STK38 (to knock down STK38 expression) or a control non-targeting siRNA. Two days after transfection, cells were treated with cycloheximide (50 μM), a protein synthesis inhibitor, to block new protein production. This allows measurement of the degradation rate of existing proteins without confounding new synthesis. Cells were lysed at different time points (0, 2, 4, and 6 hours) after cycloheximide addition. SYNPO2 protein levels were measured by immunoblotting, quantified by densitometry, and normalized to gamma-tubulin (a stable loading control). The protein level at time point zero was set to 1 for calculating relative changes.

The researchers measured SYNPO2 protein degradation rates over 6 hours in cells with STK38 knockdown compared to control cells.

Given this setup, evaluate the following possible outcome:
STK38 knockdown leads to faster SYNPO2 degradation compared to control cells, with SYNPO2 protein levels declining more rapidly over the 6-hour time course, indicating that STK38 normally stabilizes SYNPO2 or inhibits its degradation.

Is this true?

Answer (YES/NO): YES